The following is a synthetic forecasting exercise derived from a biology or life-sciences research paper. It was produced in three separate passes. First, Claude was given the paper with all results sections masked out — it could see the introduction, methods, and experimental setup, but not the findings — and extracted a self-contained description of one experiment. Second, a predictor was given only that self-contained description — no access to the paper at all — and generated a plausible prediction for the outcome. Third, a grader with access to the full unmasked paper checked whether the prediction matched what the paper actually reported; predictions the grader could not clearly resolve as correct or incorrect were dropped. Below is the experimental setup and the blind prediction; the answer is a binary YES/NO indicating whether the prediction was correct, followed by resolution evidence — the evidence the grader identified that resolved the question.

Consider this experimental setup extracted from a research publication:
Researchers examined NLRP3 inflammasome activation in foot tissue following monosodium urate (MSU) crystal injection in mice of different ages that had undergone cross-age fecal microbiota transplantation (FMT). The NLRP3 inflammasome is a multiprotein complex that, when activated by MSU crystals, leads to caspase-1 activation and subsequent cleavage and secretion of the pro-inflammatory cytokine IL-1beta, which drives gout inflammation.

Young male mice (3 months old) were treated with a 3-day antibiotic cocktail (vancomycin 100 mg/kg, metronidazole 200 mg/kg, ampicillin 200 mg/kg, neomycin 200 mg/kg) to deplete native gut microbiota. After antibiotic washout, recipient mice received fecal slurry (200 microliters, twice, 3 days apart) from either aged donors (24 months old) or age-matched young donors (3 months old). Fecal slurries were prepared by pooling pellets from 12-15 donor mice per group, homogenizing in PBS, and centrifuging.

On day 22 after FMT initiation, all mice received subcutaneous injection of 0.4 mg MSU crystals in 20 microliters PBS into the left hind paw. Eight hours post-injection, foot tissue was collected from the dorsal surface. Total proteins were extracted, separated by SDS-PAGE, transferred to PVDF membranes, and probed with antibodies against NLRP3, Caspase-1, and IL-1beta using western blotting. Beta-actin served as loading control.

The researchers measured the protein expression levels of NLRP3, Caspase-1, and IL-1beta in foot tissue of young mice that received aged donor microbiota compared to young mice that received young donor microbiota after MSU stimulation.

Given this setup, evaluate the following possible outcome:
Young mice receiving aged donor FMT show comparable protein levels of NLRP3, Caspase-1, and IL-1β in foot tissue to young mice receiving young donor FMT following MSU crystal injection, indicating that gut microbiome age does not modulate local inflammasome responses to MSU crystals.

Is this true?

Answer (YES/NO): NO